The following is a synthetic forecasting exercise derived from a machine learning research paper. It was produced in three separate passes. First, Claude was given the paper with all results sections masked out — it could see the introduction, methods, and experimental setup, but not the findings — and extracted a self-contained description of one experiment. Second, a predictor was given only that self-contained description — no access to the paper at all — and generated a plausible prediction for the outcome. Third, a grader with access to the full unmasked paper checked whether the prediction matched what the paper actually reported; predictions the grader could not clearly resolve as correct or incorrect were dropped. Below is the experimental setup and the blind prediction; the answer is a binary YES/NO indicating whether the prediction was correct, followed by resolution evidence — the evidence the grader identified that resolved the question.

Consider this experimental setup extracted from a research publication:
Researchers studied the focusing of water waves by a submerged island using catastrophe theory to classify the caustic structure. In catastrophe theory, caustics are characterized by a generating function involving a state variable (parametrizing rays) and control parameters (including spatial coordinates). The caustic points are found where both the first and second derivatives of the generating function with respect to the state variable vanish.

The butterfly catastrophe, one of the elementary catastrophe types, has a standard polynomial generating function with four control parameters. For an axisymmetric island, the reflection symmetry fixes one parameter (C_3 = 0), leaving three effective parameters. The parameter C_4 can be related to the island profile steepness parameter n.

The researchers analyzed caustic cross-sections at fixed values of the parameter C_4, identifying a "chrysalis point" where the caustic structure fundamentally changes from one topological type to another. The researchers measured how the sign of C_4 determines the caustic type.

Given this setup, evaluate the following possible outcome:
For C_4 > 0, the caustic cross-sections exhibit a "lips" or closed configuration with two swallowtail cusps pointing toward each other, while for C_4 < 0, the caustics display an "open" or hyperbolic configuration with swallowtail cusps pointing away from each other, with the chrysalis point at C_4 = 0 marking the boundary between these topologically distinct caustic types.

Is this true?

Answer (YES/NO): NO